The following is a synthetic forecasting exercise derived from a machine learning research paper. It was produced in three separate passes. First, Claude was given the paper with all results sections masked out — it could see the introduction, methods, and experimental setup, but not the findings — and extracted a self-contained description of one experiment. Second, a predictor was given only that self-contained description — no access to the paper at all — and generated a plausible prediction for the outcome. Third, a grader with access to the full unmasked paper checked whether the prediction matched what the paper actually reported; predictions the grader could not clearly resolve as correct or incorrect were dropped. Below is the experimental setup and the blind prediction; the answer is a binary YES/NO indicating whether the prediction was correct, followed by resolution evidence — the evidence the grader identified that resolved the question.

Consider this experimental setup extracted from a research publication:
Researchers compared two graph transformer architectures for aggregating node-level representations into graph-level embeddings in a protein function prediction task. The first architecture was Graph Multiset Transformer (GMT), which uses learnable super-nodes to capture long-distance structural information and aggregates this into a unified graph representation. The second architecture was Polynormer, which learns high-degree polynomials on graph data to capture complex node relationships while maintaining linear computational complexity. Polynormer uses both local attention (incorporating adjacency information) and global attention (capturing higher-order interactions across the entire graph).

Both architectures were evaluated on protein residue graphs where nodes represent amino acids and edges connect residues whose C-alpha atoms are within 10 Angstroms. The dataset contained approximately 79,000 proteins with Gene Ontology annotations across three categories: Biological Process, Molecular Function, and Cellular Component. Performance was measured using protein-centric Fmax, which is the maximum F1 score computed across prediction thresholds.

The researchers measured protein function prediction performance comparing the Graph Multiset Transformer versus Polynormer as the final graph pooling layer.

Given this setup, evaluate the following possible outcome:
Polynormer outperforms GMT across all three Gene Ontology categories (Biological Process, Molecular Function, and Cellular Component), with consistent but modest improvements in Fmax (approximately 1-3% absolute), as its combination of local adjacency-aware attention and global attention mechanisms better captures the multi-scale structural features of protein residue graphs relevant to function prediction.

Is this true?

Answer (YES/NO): NO